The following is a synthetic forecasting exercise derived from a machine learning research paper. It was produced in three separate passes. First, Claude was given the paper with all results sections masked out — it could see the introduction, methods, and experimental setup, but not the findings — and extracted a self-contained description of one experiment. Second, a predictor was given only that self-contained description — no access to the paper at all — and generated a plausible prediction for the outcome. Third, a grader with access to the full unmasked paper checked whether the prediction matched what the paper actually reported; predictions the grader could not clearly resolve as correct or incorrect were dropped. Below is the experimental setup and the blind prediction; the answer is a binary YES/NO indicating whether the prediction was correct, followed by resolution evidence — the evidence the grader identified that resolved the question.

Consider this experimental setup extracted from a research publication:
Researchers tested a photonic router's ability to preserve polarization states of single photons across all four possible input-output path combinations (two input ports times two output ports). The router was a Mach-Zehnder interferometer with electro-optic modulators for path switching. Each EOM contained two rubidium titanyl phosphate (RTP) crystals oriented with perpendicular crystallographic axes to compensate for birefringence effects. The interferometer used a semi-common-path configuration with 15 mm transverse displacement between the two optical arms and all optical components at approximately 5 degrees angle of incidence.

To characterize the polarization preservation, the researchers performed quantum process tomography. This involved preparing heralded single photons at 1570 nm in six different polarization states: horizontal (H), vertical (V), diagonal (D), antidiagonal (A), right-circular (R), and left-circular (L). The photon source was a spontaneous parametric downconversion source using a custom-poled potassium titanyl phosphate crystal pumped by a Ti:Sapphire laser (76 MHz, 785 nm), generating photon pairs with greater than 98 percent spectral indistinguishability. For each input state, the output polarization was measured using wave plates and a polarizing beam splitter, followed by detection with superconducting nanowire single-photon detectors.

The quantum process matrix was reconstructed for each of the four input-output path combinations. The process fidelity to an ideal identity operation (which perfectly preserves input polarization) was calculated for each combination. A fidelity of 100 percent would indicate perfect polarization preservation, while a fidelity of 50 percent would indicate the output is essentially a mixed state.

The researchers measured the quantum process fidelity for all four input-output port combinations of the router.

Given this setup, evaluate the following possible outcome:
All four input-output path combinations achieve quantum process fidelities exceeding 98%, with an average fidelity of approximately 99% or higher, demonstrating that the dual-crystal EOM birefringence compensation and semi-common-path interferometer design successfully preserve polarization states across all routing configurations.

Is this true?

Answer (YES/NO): YES